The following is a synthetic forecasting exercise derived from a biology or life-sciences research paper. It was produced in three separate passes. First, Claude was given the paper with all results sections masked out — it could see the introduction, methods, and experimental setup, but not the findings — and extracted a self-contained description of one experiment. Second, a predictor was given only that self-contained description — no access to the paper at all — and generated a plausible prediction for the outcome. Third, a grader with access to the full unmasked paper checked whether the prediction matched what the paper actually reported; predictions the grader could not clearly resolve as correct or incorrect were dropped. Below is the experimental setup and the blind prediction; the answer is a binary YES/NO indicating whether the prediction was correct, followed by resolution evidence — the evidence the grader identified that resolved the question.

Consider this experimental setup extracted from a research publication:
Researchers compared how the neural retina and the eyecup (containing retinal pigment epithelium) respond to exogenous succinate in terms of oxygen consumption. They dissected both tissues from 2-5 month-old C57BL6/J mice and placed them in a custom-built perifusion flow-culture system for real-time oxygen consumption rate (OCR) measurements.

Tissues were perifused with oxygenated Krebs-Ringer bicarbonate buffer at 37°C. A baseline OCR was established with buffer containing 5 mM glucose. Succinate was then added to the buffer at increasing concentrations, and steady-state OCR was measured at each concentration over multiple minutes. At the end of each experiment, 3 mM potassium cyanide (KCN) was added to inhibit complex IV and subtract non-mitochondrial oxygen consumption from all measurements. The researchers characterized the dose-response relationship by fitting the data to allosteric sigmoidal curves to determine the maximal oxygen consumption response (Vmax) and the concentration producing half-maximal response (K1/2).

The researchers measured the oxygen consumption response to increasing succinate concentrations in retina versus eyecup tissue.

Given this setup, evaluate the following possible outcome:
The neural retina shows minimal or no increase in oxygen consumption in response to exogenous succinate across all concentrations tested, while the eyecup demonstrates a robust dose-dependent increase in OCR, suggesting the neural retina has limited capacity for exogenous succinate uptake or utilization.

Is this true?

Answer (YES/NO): NO